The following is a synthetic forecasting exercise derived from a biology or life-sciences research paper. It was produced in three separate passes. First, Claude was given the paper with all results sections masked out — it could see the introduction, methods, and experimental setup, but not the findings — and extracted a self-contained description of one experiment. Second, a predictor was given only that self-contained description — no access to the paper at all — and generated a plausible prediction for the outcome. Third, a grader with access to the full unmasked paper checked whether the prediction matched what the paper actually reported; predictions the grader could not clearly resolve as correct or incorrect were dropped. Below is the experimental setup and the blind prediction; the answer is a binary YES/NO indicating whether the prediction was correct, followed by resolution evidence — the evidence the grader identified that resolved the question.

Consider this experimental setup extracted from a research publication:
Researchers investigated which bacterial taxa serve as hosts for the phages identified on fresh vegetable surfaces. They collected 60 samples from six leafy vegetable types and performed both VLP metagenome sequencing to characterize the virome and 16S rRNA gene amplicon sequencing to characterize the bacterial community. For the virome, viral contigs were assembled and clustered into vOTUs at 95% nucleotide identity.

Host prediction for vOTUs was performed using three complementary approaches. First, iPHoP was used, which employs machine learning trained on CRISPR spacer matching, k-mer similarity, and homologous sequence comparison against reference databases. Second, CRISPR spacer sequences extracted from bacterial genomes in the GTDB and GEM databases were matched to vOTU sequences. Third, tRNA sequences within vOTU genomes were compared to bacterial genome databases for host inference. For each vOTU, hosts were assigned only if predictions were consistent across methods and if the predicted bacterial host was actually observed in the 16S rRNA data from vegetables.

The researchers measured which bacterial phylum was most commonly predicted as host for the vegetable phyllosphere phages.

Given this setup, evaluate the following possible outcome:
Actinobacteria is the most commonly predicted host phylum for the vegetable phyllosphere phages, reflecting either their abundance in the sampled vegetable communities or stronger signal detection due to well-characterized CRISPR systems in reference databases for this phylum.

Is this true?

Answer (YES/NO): NO